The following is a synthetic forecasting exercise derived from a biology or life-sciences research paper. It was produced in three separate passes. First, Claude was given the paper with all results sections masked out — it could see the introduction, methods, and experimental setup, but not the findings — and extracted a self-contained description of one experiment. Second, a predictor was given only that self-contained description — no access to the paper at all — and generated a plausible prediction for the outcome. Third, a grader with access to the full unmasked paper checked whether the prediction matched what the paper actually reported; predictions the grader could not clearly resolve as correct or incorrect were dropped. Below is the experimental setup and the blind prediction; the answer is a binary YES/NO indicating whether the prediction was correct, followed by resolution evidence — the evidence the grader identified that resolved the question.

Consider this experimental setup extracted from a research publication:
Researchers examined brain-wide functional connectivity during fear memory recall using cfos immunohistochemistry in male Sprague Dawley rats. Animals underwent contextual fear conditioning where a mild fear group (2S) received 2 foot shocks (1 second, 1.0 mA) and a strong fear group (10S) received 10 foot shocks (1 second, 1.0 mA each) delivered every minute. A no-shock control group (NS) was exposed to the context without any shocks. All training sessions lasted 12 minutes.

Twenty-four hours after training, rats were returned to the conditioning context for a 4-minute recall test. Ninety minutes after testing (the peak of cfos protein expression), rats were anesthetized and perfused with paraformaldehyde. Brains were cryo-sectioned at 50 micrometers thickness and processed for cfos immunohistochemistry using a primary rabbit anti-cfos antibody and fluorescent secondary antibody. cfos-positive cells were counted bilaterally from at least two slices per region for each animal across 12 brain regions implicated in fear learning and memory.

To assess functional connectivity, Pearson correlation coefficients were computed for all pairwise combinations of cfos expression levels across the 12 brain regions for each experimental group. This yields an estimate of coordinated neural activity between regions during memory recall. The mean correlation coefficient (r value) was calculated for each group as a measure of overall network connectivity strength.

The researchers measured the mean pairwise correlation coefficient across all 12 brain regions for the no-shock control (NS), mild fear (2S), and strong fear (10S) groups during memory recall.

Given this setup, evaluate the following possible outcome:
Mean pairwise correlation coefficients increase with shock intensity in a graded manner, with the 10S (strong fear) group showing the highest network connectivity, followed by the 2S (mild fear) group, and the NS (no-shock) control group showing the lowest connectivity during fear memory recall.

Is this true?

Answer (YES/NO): NO